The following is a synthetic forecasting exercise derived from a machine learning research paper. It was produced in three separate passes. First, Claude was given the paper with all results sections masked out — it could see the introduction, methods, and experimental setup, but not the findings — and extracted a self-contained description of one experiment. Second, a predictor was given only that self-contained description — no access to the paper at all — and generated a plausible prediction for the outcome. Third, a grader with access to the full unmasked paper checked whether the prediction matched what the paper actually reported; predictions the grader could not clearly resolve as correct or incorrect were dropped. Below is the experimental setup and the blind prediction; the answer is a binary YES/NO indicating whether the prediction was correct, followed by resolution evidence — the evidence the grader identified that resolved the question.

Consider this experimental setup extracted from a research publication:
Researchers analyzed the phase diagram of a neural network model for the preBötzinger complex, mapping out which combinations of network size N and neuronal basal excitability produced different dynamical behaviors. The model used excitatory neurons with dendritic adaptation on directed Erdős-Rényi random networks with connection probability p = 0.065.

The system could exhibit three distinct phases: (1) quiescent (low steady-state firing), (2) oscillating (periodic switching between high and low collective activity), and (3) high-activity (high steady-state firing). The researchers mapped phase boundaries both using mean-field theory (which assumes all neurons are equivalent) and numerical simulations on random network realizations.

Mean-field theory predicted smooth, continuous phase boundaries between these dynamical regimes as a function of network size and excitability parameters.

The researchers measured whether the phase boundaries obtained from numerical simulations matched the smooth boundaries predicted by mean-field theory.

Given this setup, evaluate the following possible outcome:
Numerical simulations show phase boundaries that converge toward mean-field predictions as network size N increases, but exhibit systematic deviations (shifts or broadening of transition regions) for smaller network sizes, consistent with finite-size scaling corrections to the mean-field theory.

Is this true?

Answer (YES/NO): NO